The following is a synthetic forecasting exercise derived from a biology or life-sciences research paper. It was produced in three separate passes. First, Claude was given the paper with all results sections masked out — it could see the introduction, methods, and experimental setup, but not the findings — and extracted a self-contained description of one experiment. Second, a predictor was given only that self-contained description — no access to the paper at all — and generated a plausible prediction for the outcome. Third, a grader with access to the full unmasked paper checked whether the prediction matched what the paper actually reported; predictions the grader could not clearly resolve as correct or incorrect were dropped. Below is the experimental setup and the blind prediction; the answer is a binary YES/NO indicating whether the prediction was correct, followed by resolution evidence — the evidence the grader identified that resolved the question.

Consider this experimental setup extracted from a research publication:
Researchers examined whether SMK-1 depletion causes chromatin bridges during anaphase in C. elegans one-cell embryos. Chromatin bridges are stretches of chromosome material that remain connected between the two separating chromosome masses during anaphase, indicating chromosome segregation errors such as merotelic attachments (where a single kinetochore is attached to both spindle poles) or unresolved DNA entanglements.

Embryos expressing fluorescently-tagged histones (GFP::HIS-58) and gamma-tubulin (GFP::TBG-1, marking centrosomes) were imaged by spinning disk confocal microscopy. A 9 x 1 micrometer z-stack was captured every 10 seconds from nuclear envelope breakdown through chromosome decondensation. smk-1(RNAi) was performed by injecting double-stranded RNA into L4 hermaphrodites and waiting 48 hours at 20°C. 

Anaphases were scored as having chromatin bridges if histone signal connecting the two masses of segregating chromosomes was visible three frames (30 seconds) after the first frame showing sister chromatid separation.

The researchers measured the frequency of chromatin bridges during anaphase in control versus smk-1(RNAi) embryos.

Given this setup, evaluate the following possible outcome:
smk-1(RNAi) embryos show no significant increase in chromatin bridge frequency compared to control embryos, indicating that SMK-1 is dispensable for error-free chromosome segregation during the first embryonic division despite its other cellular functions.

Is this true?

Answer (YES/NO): NO